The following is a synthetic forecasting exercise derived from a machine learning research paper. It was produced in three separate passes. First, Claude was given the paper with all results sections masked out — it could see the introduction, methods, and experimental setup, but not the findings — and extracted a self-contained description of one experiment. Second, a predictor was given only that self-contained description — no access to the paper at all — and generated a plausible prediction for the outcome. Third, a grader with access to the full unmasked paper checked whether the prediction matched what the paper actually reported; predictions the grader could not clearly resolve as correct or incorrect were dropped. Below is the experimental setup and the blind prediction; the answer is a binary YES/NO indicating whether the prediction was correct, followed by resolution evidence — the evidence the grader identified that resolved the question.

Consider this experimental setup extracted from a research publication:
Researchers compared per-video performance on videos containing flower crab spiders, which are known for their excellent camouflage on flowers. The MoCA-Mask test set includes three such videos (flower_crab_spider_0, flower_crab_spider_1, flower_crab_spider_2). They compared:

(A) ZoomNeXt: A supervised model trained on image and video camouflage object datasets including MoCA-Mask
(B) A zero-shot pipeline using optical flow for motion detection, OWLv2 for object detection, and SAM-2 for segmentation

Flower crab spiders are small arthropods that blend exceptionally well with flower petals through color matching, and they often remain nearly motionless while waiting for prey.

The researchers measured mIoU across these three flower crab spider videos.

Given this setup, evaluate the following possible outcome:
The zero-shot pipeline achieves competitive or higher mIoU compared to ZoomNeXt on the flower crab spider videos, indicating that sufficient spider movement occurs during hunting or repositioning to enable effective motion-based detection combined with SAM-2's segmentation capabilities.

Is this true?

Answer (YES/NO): NO